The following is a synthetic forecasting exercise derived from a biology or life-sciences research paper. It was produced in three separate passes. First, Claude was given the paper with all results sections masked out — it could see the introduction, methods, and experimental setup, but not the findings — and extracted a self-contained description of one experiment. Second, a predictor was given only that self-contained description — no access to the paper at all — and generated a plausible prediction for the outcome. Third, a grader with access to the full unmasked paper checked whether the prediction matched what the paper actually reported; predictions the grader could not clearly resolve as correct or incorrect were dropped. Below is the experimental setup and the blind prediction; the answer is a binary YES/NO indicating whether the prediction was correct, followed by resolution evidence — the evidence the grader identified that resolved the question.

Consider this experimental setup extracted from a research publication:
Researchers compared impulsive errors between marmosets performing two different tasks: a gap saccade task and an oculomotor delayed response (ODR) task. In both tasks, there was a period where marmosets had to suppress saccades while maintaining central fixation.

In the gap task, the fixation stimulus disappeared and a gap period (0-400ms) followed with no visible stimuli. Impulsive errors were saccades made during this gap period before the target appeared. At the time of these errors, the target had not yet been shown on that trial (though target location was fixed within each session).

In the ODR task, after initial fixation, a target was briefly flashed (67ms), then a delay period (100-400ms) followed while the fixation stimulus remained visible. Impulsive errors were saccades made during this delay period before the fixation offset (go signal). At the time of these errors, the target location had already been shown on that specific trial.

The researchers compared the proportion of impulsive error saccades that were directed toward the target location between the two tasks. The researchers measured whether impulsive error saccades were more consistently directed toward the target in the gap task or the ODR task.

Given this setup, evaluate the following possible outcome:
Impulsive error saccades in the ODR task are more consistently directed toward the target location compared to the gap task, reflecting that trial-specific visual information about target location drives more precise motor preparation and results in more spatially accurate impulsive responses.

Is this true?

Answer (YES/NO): YES